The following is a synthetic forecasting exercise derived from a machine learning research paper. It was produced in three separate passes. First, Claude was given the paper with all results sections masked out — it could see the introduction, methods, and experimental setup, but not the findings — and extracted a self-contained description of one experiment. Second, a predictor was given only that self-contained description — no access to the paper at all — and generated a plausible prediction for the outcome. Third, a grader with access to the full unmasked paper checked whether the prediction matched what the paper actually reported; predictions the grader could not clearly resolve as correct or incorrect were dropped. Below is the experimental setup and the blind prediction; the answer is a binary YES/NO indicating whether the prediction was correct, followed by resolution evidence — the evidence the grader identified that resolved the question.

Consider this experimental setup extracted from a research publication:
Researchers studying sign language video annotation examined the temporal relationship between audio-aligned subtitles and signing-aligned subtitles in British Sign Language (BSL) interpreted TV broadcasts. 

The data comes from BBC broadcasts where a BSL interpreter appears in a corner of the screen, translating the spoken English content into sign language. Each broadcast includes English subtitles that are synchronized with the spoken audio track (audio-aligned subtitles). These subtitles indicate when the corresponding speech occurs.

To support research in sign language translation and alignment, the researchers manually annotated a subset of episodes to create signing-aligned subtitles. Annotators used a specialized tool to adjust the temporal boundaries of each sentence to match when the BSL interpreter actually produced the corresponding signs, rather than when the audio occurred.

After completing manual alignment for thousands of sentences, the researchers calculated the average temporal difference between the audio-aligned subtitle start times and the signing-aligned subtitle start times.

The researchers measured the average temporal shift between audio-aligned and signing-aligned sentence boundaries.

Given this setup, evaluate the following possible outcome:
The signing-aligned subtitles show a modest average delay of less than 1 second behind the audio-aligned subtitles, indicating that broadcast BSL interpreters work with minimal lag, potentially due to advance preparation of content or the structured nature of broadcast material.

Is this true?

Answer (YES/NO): NO